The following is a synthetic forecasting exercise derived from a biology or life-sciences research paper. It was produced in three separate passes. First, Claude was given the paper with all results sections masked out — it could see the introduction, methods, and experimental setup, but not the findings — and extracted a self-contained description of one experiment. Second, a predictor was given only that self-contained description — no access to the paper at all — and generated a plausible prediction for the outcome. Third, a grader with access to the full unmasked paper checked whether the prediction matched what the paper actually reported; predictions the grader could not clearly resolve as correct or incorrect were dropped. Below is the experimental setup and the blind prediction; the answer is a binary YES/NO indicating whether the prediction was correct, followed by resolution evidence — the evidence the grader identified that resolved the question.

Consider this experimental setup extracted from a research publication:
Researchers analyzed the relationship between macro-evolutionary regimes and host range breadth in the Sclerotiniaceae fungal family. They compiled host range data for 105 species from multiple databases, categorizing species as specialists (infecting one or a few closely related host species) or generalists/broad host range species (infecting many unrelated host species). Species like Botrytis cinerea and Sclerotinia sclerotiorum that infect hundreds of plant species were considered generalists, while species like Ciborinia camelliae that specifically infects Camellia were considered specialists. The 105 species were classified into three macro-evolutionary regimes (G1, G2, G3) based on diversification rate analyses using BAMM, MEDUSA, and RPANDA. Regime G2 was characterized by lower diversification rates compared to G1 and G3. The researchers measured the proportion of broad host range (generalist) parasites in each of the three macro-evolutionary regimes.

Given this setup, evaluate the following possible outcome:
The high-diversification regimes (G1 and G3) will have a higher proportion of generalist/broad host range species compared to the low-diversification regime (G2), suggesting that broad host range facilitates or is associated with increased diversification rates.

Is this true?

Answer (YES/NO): NO